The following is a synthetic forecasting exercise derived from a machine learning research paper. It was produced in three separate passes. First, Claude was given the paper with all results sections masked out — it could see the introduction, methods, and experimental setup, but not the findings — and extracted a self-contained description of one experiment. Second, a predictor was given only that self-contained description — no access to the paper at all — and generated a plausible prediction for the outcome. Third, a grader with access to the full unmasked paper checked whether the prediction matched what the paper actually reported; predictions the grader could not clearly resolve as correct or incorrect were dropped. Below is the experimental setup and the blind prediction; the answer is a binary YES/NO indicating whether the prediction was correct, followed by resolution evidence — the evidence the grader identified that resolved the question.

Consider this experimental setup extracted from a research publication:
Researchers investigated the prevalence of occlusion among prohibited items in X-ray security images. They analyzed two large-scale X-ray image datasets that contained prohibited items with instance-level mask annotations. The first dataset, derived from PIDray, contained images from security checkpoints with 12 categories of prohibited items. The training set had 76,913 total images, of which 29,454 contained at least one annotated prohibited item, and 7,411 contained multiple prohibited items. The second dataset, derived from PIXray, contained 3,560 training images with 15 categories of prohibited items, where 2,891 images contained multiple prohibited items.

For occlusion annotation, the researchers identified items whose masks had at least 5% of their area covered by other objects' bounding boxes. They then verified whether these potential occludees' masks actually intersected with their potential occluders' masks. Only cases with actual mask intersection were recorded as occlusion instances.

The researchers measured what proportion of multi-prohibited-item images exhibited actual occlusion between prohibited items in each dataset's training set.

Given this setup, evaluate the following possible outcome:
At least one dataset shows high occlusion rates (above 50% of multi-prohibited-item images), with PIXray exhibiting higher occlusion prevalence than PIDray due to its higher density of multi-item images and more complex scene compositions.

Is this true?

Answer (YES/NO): NO